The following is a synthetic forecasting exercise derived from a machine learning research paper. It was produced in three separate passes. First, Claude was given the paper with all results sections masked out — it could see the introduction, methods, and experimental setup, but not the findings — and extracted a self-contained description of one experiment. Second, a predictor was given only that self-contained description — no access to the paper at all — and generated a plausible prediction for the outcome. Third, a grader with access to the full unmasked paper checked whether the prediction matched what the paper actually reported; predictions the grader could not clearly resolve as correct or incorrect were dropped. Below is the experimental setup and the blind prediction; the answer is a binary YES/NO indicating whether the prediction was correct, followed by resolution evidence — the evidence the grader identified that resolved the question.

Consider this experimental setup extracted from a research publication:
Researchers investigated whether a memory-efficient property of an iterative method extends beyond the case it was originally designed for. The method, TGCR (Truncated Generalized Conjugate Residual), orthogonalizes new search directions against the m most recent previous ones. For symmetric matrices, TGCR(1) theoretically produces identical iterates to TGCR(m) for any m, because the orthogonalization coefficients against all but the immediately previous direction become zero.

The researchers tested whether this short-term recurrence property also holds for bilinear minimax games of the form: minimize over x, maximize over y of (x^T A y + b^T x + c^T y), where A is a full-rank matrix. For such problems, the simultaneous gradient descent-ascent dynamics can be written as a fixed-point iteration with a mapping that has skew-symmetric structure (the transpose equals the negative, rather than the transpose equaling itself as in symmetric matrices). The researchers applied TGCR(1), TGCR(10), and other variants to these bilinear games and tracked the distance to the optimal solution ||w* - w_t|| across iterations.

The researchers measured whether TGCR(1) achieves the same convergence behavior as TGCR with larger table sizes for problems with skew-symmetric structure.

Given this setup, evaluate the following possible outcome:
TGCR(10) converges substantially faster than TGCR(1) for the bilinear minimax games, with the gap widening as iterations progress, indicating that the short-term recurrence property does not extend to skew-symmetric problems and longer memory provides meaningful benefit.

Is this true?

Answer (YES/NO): NO